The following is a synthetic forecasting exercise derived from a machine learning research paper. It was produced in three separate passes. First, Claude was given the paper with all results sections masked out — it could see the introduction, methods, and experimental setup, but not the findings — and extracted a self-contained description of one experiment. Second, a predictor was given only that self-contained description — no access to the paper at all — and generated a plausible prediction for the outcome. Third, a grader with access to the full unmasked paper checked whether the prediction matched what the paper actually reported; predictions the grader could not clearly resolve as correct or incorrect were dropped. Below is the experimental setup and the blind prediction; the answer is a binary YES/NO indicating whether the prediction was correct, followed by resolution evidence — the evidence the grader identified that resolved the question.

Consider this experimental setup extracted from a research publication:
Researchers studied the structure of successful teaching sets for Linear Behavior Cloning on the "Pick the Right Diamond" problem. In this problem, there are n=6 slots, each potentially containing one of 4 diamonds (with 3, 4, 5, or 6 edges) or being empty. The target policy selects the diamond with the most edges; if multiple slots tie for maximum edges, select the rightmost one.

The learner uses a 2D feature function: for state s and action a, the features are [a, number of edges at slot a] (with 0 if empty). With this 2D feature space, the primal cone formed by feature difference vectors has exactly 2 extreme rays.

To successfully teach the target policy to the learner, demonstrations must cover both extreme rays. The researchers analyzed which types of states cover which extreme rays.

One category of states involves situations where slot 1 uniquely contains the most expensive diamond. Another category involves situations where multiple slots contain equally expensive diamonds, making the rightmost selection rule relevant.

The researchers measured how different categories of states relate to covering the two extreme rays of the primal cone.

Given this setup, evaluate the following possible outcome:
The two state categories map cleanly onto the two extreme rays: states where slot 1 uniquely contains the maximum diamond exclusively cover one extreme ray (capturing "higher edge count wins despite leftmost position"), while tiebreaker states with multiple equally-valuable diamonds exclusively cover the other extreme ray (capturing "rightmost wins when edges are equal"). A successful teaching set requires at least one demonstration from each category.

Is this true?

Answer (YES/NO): NO